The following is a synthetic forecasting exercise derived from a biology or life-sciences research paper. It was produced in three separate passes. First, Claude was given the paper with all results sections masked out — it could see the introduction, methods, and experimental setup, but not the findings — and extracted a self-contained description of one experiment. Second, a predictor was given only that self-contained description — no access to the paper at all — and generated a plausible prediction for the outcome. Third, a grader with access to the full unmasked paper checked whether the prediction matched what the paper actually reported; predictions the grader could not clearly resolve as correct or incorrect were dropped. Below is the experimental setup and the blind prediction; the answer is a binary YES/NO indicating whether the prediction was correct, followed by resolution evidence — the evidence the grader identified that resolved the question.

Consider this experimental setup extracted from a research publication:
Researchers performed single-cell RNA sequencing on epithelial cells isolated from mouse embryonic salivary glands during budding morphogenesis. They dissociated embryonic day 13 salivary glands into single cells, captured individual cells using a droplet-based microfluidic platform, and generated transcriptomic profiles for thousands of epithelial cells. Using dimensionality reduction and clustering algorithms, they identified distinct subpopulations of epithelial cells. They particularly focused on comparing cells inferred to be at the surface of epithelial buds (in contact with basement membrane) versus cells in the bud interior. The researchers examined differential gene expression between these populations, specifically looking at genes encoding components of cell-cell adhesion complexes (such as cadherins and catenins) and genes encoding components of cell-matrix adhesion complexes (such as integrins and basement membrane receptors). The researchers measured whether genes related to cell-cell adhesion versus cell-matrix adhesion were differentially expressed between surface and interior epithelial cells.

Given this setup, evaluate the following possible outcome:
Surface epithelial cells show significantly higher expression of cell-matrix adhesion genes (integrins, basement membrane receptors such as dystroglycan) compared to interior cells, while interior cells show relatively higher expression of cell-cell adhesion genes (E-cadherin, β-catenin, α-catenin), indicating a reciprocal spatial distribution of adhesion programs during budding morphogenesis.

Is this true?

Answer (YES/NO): NO